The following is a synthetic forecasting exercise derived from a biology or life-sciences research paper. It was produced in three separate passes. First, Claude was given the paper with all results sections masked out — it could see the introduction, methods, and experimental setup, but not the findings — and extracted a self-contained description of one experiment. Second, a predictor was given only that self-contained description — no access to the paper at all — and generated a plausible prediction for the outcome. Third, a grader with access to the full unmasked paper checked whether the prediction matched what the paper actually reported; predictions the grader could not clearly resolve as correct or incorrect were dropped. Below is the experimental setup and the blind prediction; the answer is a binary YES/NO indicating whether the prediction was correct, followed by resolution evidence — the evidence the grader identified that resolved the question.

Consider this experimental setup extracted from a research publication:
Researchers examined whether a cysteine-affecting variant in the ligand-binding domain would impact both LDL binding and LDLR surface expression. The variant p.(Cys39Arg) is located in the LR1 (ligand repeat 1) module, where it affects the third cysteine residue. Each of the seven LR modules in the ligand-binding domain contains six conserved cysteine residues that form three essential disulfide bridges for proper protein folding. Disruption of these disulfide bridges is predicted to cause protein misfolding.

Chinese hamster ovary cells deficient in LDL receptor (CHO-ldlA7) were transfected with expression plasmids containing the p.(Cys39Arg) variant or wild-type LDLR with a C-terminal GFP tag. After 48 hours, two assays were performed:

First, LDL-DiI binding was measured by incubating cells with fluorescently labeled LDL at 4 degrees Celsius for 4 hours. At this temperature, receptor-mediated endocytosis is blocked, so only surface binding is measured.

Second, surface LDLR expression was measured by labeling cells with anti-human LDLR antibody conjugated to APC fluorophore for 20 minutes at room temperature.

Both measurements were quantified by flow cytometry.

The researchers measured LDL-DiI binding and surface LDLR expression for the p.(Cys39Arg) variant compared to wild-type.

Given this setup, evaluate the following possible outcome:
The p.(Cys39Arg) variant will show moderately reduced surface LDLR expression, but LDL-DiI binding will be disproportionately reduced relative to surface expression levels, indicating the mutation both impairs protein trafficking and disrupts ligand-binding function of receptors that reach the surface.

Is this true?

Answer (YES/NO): YES